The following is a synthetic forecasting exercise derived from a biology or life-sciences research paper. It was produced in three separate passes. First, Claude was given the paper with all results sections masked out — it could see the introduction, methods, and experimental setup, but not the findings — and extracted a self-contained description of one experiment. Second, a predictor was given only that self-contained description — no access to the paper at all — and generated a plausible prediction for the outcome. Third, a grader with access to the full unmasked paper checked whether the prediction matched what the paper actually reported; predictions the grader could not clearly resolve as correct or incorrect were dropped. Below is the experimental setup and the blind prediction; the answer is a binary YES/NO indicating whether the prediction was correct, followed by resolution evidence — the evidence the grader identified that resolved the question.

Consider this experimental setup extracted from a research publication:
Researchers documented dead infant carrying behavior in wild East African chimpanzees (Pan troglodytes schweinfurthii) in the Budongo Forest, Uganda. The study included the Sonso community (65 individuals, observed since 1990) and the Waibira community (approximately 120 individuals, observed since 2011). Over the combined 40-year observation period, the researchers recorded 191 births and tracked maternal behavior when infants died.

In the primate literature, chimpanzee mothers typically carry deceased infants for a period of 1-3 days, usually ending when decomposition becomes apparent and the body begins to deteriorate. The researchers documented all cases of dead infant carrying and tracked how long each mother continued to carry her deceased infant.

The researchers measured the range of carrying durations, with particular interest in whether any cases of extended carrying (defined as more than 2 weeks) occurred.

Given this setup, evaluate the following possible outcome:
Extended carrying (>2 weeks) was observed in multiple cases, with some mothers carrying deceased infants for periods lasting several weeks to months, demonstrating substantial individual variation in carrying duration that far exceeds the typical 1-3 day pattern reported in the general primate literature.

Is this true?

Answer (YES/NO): YES